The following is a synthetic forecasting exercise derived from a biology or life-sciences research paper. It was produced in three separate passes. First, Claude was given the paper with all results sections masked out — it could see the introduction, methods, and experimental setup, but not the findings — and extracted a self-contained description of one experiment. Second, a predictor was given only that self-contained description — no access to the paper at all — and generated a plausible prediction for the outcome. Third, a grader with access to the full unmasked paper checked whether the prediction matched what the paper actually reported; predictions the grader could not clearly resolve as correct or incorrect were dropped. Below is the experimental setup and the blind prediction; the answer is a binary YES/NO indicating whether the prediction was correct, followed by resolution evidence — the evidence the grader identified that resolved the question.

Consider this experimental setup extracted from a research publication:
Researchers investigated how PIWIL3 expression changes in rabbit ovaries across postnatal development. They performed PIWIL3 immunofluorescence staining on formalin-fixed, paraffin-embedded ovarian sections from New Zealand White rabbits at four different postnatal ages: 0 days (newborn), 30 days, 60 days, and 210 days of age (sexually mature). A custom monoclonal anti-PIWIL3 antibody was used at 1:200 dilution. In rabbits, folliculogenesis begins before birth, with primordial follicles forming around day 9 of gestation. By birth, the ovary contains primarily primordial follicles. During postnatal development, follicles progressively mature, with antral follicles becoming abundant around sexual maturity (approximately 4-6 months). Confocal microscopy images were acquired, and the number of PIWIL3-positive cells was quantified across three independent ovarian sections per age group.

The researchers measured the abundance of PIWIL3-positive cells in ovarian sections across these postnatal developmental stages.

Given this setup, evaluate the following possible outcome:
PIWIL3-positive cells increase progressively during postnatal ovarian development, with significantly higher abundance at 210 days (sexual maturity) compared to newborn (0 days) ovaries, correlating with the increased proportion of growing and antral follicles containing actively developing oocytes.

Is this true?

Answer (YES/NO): NO